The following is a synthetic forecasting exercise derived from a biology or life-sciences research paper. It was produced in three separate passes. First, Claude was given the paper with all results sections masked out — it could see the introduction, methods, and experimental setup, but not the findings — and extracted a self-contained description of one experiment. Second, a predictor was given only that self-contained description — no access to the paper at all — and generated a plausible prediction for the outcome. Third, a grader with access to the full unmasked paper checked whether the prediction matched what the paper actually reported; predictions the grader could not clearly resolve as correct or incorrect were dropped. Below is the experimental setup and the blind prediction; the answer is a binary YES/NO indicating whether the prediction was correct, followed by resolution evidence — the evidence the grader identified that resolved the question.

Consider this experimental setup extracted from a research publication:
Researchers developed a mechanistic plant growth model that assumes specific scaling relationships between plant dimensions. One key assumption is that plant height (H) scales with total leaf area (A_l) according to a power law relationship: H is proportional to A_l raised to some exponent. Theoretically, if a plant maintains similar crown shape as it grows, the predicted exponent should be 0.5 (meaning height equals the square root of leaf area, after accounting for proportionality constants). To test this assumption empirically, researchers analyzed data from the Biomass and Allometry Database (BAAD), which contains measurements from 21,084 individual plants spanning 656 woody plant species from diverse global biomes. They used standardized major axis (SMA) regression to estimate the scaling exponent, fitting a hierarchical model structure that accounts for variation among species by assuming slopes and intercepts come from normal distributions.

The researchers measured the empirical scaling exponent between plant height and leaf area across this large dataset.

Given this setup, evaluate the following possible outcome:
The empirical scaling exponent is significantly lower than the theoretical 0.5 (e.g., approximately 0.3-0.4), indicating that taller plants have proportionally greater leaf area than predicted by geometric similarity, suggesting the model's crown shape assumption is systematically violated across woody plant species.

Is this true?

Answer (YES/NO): NO